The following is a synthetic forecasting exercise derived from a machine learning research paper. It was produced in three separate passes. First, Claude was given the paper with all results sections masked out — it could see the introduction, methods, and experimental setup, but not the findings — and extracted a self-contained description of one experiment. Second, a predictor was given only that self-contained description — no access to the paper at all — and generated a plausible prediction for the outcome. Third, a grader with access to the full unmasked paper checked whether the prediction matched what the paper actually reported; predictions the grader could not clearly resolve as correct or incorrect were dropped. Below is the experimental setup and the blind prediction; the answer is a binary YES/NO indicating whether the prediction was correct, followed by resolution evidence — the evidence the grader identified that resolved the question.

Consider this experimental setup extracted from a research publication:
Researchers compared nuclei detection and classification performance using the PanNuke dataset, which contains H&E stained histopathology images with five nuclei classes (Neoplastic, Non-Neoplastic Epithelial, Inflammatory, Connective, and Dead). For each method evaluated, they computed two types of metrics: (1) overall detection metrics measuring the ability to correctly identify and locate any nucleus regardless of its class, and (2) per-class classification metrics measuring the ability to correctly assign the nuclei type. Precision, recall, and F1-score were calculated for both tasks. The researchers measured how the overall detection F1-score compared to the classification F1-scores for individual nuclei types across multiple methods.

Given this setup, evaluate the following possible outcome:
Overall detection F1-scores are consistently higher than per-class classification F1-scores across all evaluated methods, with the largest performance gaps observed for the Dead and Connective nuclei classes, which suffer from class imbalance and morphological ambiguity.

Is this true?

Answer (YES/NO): NO